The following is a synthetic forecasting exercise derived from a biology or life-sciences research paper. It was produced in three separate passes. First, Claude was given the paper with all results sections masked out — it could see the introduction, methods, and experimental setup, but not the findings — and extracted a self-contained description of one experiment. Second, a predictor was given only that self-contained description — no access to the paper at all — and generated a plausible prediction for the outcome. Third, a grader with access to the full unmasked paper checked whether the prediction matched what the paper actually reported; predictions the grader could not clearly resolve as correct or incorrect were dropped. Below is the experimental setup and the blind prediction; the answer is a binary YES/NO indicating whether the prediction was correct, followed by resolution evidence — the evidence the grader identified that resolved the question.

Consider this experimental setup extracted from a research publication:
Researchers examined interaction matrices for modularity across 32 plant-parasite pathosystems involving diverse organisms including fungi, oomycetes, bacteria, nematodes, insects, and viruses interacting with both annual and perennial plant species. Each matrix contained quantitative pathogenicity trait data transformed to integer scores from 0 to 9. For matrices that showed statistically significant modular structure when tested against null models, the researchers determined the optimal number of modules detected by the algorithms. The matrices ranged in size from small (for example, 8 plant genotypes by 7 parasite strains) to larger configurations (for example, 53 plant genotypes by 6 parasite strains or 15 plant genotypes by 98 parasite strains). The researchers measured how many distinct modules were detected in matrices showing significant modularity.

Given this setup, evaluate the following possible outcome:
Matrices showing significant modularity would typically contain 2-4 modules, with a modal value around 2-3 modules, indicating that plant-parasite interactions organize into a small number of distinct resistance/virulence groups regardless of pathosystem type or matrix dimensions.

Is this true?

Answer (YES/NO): NO